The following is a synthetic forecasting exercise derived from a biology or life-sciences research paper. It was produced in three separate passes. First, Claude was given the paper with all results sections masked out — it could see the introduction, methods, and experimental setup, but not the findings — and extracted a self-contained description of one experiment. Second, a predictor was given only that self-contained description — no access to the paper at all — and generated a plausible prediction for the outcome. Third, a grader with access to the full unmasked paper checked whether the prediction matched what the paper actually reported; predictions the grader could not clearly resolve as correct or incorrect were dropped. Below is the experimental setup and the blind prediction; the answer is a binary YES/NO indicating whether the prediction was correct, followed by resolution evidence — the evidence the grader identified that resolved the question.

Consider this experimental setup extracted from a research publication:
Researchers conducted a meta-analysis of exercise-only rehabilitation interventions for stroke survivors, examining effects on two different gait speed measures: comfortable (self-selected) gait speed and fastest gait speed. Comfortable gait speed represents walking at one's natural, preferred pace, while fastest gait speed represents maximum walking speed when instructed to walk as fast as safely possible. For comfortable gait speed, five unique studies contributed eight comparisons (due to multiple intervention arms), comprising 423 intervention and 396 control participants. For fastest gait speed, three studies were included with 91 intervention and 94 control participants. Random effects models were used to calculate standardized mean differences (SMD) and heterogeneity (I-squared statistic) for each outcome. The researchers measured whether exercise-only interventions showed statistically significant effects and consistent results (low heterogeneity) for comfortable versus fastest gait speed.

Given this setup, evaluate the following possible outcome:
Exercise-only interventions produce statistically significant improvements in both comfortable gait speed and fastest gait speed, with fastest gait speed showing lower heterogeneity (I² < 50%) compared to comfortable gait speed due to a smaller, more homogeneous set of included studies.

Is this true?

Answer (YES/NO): NO